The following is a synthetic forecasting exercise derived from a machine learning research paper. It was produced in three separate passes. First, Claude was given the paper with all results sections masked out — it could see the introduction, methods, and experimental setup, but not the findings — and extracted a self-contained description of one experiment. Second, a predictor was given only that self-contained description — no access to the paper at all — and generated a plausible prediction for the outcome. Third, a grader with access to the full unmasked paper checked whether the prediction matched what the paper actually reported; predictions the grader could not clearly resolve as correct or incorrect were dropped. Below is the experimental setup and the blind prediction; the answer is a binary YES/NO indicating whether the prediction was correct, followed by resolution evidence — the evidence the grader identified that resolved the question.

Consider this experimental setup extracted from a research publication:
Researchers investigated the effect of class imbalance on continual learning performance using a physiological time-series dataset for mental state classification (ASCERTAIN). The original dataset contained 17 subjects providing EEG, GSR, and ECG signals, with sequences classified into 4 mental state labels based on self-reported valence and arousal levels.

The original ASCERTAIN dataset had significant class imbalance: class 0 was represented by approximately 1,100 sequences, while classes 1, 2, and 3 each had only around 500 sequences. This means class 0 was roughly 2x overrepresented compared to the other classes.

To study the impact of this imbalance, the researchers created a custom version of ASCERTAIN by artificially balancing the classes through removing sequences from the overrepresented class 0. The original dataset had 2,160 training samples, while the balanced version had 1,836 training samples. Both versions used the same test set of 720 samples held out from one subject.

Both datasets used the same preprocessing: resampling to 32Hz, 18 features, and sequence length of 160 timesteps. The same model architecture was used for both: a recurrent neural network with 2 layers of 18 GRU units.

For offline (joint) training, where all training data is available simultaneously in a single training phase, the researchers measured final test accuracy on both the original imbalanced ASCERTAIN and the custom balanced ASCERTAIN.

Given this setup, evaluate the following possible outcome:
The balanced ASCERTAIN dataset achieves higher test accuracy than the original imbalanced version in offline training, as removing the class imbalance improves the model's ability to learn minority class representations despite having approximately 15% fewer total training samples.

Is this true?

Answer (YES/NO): YES